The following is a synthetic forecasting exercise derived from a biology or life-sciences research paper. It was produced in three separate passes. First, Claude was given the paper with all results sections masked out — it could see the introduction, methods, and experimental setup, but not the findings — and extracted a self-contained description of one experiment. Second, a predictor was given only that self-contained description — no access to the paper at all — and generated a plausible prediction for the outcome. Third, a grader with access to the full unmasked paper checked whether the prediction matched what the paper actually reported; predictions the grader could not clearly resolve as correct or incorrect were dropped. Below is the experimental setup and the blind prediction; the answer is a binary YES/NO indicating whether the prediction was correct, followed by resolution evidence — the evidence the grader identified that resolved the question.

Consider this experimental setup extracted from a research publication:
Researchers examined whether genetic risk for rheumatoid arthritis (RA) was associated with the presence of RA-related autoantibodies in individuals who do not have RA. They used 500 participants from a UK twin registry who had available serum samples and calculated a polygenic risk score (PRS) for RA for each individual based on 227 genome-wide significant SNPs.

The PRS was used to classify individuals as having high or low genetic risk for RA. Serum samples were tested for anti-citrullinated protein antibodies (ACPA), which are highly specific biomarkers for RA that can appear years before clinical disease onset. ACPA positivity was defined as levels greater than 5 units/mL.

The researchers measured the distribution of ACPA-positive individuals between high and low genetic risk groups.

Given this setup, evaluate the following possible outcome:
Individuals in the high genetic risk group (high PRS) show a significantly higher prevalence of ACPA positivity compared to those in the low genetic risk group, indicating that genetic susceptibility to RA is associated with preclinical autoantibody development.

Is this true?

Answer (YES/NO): NO